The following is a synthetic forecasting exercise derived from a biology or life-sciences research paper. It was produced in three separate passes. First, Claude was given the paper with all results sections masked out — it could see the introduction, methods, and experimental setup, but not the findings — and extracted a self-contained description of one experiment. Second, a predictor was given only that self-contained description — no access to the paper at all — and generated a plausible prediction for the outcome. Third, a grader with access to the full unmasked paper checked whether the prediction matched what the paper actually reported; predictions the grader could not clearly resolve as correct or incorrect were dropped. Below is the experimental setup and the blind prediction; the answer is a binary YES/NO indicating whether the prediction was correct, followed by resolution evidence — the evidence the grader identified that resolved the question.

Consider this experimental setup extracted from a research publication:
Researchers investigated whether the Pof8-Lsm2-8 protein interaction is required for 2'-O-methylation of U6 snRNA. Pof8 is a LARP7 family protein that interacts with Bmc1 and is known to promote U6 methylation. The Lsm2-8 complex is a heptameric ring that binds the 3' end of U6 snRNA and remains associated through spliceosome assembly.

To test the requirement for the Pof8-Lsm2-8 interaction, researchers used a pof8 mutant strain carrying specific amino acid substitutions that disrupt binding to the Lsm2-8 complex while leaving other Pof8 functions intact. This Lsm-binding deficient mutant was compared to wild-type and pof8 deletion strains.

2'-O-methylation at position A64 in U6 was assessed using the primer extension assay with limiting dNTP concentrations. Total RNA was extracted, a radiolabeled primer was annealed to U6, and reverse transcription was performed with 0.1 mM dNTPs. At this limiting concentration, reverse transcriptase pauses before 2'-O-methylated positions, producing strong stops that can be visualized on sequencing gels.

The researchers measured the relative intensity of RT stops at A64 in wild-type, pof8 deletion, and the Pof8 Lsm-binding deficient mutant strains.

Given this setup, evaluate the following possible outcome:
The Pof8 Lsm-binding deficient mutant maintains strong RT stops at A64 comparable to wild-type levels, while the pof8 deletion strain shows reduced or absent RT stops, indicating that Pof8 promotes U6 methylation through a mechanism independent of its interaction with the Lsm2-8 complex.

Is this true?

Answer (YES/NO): NO